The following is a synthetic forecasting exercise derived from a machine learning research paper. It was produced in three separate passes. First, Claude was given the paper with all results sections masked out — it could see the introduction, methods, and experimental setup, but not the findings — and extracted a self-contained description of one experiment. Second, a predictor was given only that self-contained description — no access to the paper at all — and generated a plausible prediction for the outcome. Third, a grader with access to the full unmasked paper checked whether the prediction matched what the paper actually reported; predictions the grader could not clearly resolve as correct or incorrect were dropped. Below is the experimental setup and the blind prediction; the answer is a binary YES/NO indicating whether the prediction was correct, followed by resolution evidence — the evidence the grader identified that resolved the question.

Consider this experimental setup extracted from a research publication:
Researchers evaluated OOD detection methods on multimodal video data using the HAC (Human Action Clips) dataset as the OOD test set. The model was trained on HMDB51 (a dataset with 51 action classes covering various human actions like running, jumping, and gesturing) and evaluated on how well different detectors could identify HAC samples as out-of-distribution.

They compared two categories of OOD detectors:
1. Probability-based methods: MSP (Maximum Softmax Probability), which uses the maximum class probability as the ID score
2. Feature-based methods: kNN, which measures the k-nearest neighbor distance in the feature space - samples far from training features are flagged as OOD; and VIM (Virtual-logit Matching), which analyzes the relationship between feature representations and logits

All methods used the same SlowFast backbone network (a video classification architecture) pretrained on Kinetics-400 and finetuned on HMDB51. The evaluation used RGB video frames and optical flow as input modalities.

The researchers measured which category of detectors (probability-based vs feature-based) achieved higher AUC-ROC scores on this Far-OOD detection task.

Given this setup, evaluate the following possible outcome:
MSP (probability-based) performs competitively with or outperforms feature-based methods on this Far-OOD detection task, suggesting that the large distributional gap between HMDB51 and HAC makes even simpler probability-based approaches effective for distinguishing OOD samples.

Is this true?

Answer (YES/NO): NO